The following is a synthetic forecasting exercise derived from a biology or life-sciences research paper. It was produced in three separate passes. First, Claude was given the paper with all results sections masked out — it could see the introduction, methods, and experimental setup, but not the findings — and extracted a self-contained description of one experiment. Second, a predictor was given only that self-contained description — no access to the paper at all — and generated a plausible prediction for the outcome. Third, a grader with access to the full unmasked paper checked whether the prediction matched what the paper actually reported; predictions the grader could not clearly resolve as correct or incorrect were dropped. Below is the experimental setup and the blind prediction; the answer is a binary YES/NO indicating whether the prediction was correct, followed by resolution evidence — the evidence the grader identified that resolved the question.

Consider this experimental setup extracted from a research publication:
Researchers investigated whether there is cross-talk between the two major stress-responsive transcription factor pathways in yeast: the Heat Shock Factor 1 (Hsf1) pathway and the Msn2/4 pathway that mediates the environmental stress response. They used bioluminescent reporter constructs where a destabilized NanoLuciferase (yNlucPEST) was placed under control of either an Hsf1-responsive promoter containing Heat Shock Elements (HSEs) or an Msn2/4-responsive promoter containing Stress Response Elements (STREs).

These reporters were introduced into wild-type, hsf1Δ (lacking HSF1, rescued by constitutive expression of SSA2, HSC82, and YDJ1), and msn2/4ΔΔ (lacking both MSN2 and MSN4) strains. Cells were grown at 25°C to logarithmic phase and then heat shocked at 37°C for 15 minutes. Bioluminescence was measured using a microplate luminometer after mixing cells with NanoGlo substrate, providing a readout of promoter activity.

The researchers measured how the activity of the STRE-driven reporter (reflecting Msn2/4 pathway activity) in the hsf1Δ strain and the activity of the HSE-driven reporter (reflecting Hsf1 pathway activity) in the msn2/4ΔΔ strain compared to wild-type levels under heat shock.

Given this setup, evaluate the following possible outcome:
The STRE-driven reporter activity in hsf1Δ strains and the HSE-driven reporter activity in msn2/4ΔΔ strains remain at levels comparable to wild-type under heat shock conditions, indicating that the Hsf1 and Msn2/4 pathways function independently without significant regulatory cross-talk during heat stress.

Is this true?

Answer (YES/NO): NO